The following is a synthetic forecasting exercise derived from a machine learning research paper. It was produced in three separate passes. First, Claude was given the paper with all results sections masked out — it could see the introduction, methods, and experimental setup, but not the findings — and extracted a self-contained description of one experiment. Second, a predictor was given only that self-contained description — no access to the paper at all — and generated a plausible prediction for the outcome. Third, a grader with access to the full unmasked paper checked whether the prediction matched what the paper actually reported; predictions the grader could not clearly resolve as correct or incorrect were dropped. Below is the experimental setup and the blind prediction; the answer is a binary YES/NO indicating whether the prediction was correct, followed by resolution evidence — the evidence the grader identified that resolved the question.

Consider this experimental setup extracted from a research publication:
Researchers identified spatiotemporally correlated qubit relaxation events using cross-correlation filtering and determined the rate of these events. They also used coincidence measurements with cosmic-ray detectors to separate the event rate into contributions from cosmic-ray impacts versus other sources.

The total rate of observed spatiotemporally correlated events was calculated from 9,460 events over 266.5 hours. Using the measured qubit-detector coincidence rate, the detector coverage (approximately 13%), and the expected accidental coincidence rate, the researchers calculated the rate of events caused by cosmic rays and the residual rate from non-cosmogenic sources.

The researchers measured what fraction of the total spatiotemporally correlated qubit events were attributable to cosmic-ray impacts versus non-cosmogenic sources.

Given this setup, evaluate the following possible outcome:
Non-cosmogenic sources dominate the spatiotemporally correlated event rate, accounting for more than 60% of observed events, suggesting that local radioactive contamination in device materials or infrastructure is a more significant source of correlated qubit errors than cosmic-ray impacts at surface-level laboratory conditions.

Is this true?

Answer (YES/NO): YES